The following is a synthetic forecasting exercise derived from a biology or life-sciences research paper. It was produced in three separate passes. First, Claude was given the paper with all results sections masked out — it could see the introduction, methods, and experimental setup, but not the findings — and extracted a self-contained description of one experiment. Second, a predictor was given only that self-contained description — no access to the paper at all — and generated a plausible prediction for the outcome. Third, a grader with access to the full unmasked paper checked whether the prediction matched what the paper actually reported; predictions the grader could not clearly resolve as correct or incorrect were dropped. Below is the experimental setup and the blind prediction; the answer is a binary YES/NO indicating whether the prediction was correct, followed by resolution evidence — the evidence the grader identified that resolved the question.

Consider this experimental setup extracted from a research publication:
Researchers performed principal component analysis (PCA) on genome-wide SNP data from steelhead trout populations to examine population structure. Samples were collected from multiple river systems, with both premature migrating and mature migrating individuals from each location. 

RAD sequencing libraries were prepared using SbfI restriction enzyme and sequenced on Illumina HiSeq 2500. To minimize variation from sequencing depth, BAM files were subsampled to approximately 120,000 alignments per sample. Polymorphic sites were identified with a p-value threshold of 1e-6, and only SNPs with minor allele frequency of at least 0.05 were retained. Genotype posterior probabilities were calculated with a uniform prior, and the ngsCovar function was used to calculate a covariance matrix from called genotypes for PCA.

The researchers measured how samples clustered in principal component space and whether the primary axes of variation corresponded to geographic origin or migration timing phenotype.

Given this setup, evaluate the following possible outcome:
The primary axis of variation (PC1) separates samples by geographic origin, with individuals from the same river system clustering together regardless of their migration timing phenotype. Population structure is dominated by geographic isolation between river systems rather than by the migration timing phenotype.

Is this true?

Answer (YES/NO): YES